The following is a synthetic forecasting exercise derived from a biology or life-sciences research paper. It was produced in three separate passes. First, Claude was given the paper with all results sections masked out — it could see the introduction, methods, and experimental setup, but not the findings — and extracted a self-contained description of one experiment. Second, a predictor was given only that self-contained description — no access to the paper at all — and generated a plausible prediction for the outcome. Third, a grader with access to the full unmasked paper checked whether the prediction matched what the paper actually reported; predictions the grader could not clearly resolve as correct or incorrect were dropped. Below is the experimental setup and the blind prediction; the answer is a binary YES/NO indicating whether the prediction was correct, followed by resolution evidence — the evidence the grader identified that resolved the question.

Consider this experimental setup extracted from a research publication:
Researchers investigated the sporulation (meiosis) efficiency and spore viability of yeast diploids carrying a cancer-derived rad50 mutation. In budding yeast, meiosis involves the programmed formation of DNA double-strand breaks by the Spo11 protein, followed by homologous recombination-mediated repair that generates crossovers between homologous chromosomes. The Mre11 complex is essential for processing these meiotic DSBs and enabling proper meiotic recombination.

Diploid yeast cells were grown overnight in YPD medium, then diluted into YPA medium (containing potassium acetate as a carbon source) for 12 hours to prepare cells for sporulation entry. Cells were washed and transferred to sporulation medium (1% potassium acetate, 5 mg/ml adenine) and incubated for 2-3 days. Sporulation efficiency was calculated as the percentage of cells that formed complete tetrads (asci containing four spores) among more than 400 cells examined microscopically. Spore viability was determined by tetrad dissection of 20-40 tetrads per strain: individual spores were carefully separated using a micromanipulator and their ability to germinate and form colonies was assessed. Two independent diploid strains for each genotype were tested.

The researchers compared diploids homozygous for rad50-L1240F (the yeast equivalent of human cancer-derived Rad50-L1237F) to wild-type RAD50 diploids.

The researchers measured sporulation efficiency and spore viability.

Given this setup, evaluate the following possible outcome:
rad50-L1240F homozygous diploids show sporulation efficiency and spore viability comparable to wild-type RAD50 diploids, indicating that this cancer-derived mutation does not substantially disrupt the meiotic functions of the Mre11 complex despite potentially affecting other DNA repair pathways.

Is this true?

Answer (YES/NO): NO